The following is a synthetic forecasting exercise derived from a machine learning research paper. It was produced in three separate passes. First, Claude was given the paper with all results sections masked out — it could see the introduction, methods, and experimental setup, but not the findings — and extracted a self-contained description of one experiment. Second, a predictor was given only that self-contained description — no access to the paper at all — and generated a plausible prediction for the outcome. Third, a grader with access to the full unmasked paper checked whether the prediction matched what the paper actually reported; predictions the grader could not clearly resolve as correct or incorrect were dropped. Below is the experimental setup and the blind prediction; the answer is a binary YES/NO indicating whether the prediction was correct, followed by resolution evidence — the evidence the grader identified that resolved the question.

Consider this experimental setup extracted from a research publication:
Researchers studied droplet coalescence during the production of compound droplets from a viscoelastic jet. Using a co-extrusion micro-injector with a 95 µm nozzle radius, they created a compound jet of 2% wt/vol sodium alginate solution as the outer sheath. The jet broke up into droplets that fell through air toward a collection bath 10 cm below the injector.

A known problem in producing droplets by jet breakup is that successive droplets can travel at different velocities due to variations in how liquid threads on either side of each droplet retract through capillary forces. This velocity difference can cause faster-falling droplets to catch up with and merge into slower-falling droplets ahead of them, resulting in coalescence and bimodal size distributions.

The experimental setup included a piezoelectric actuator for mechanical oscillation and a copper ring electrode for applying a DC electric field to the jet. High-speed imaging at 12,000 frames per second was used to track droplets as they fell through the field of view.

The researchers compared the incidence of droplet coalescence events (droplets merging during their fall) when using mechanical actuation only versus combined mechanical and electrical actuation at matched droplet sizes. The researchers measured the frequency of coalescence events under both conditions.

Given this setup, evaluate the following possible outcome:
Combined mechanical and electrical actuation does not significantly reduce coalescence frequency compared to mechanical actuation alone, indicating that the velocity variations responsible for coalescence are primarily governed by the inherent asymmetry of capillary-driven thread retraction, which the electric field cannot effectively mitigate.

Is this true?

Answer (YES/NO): NO